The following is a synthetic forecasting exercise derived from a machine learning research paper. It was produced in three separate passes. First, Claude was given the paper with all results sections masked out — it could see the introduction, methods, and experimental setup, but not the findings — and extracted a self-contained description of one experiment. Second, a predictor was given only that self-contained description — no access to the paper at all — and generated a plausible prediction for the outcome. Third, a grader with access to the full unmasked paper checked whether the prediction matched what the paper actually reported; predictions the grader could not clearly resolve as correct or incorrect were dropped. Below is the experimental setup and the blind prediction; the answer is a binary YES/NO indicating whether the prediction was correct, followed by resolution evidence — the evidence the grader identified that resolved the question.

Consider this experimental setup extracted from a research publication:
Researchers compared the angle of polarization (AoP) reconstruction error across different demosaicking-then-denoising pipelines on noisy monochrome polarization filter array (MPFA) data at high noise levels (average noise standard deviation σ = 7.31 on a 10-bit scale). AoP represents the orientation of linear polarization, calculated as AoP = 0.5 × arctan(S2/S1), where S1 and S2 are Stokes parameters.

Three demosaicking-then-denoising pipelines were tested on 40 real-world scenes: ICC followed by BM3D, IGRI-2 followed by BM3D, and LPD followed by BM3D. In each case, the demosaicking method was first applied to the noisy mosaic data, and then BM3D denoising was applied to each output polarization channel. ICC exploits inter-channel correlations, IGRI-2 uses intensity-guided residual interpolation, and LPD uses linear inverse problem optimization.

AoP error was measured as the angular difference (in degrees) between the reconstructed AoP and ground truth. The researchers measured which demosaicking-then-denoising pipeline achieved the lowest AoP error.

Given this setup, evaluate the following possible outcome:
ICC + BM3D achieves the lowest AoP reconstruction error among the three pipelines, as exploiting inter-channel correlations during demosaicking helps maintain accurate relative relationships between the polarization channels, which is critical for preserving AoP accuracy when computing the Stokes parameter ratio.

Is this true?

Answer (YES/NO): NO